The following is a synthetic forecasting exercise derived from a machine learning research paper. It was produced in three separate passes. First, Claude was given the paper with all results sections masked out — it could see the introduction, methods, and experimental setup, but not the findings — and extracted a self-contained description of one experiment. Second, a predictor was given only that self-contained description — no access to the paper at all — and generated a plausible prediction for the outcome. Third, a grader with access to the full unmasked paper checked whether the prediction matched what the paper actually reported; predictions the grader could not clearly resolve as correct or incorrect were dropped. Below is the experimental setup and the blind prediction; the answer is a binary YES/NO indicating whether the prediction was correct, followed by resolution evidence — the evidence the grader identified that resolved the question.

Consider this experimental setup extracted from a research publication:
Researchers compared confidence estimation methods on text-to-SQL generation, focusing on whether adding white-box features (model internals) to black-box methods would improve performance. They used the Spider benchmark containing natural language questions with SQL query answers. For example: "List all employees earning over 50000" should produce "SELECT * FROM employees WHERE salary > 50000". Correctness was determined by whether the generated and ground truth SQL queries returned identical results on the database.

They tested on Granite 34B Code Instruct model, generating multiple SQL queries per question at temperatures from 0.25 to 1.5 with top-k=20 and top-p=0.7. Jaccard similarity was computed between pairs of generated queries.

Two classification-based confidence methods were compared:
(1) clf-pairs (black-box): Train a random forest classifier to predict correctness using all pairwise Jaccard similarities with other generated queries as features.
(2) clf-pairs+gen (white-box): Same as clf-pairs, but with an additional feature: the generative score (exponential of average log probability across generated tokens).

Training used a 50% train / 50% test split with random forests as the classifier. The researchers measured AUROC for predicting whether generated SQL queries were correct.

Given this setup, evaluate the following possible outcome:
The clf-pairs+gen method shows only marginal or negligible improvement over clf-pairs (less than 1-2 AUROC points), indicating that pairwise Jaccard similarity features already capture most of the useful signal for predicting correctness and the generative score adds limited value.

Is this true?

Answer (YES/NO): YES